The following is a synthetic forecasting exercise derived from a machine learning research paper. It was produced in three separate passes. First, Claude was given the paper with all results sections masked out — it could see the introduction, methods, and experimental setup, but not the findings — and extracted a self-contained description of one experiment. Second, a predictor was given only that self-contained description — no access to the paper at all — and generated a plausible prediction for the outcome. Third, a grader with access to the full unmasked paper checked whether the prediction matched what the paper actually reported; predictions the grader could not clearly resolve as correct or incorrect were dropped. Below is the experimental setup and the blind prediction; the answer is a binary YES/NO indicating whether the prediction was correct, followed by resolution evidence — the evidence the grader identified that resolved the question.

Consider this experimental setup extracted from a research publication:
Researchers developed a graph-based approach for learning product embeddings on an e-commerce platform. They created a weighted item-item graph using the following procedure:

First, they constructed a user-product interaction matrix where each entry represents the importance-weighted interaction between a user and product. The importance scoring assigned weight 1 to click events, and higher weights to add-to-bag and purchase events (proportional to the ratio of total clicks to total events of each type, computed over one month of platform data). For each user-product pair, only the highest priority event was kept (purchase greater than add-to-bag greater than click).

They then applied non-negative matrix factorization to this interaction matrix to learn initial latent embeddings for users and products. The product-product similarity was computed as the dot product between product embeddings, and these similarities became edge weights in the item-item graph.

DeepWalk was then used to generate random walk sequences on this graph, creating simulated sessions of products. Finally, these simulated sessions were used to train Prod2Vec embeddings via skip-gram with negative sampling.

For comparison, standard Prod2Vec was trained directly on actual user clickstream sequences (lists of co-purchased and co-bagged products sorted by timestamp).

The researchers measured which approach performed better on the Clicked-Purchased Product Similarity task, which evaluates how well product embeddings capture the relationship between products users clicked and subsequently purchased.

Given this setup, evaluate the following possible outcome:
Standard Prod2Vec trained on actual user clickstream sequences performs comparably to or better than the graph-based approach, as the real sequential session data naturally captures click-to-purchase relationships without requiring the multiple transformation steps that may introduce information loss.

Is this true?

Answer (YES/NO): YES